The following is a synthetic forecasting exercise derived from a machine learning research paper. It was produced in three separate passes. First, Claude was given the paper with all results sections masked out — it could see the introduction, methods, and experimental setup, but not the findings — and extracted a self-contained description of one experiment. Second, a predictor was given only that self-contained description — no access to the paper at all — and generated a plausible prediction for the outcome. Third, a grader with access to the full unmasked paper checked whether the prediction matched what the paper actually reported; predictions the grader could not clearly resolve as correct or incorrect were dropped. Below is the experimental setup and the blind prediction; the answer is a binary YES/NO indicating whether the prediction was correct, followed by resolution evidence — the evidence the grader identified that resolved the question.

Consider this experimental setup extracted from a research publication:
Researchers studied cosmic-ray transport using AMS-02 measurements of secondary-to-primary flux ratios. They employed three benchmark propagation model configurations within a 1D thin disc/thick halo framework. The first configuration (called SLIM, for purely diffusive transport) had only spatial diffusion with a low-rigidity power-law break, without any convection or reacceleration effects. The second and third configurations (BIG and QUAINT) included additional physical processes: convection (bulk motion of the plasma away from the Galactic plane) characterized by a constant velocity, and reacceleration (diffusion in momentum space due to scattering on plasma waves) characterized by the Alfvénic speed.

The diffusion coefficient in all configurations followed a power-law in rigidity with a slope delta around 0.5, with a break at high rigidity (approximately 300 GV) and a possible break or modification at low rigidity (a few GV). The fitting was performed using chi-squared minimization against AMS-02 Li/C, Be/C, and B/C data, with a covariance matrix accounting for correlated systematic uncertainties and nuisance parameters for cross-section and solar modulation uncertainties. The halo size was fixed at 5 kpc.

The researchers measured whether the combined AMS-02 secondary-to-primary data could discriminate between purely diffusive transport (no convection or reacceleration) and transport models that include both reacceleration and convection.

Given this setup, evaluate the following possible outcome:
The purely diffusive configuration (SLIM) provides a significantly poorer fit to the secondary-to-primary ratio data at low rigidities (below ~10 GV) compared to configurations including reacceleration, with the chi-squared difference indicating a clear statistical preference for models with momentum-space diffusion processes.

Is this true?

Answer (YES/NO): NO